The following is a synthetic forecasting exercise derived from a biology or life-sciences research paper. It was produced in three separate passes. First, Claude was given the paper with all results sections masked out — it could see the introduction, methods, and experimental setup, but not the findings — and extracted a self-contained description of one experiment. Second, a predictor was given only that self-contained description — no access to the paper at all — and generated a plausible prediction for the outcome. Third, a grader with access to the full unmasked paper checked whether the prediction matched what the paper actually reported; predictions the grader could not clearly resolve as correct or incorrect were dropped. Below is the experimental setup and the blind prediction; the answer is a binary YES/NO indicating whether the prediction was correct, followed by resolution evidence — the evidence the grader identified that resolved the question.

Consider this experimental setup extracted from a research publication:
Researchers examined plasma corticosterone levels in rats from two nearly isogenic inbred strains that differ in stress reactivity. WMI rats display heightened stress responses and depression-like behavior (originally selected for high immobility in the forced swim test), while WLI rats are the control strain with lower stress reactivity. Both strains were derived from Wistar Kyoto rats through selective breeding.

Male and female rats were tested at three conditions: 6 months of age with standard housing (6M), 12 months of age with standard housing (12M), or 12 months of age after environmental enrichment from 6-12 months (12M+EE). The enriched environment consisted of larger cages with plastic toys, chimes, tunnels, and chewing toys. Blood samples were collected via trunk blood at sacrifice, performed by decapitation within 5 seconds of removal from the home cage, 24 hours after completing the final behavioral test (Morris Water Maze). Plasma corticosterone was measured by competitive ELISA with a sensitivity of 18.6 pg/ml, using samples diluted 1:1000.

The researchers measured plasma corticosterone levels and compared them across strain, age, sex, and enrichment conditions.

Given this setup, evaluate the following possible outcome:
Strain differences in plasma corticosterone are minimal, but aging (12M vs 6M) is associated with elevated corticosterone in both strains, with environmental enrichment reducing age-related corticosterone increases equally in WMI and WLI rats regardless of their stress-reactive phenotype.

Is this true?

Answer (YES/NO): NO